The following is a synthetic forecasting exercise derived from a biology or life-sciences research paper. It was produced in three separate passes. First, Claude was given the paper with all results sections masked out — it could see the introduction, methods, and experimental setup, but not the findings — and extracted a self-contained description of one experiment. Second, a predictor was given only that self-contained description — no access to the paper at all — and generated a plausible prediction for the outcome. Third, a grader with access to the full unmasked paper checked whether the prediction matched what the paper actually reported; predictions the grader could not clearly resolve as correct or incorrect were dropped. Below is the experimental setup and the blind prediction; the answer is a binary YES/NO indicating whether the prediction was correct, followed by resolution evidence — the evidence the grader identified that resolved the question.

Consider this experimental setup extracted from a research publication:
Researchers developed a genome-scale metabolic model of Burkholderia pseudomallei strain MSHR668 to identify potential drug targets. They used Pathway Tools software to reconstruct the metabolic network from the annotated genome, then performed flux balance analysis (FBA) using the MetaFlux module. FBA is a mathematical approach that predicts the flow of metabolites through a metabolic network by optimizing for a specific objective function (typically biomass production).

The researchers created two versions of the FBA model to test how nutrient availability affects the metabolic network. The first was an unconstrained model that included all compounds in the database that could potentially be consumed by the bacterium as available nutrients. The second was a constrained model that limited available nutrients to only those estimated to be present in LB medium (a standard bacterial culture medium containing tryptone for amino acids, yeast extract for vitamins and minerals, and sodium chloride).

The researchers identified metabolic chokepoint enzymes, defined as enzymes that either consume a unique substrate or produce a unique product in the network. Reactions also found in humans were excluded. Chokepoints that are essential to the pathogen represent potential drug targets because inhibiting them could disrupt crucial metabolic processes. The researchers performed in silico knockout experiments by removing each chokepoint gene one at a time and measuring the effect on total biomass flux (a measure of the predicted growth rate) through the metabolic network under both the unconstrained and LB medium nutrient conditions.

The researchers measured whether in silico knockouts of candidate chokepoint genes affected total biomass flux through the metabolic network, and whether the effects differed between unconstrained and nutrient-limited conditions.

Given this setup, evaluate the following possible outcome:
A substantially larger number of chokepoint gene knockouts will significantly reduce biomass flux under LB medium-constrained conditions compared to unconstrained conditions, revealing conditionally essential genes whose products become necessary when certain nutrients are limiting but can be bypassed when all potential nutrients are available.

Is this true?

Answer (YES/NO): NO